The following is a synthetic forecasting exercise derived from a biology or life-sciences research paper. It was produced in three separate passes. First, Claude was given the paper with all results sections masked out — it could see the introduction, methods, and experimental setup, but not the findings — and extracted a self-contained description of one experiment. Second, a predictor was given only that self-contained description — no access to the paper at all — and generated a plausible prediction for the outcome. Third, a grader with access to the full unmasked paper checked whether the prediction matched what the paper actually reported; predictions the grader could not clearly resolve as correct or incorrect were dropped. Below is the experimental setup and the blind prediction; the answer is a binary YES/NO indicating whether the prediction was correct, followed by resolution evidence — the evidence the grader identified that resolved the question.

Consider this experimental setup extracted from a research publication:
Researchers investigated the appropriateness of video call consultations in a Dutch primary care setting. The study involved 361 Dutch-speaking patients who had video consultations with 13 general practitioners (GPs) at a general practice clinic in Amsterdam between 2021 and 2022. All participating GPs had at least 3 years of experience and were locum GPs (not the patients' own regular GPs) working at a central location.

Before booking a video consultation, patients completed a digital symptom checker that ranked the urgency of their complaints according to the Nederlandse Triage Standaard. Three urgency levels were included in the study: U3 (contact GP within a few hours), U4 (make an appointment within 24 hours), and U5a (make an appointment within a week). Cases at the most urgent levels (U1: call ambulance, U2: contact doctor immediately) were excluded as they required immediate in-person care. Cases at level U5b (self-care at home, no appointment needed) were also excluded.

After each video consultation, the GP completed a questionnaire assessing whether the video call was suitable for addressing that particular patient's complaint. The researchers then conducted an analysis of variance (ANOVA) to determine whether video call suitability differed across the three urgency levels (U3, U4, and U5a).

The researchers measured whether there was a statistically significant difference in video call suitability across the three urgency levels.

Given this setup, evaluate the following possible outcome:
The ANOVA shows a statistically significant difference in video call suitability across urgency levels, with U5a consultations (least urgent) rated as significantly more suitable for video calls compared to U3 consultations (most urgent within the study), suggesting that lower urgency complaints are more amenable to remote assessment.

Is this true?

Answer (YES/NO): YES